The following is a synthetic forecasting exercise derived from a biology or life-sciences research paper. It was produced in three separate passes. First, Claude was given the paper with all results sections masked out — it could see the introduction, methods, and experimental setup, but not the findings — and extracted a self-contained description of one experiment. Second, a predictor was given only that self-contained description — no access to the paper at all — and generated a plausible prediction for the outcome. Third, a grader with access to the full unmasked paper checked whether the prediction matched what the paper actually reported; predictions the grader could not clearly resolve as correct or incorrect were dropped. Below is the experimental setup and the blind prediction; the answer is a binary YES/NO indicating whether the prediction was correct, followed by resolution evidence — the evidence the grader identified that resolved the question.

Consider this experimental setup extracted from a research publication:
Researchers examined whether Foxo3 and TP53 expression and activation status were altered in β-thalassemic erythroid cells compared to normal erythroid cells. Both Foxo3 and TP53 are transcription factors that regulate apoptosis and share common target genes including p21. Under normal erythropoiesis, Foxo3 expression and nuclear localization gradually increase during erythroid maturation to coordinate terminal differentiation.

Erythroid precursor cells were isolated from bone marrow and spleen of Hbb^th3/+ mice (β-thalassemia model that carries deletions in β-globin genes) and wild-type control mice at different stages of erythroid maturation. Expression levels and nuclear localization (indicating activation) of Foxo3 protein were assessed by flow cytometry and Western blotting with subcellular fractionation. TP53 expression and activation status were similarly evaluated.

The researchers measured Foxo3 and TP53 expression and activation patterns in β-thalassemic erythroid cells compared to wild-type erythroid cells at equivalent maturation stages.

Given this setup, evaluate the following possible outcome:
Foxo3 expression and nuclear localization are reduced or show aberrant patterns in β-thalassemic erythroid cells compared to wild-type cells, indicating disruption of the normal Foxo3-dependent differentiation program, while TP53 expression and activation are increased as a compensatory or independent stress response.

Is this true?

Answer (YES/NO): NO